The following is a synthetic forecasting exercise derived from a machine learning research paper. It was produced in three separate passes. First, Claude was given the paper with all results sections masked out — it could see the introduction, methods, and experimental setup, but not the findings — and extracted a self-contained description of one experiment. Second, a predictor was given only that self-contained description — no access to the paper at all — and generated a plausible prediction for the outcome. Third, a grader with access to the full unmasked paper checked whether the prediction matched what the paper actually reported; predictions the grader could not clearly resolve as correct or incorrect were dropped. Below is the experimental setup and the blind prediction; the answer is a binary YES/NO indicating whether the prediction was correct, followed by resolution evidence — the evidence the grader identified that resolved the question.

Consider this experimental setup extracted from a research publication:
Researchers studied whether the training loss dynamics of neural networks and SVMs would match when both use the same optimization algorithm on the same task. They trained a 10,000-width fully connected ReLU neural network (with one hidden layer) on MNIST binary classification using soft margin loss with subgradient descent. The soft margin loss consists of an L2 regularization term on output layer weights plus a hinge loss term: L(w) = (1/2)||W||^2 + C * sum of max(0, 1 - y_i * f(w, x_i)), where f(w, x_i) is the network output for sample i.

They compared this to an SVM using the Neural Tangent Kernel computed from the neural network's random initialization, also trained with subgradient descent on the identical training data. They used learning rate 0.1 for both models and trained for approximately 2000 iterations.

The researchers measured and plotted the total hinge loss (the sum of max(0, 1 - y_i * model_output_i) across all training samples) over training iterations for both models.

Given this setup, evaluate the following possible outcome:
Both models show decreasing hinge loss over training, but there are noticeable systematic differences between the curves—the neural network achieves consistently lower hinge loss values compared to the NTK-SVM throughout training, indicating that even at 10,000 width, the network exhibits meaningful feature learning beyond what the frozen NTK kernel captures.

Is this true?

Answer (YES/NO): NO